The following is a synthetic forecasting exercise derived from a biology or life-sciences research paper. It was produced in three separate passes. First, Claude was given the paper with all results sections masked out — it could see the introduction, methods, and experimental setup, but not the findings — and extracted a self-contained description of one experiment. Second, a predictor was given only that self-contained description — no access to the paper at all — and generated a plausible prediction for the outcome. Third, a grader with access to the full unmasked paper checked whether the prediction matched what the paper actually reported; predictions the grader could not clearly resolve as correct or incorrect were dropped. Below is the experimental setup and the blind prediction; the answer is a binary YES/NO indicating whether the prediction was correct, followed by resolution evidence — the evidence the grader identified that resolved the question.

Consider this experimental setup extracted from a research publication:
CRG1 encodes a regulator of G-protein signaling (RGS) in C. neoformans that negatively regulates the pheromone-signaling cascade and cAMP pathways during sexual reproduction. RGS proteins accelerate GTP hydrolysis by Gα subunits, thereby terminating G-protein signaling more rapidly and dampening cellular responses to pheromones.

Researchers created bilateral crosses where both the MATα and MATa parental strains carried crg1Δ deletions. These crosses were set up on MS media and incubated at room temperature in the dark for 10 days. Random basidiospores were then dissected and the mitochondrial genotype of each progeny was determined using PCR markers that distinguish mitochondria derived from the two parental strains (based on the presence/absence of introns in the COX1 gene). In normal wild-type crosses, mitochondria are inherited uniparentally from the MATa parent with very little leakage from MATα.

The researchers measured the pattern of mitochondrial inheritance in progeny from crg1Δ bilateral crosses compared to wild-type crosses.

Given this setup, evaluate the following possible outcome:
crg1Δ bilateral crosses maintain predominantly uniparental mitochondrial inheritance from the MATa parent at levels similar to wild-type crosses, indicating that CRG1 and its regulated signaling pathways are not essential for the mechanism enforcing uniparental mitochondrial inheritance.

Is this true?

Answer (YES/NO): NO